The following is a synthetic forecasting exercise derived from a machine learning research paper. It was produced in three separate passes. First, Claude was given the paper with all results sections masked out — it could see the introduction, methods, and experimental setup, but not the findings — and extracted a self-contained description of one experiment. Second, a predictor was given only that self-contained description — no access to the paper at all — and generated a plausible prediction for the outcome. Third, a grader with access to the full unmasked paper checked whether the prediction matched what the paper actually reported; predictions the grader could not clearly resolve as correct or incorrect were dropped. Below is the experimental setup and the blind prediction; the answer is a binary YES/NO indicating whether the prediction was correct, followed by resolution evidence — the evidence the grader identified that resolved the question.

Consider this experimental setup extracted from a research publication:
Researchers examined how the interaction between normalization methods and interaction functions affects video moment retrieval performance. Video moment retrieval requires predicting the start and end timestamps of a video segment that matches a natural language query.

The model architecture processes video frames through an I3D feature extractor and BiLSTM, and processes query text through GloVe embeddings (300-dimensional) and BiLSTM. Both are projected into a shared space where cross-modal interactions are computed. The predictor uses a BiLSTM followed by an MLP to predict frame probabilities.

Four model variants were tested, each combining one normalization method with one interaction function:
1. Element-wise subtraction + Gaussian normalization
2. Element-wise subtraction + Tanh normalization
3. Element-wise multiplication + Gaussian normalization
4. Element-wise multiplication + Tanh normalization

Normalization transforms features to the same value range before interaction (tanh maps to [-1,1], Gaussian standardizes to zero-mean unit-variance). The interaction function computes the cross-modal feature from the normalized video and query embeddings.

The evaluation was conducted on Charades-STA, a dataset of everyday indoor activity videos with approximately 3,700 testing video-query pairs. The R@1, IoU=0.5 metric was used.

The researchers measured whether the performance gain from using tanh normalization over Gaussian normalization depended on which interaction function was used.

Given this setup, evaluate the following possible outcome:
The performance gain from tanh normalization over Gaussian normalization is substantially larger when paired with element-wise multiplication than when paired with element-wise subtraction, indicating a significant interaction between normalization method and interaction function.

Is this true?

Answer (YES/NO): NO